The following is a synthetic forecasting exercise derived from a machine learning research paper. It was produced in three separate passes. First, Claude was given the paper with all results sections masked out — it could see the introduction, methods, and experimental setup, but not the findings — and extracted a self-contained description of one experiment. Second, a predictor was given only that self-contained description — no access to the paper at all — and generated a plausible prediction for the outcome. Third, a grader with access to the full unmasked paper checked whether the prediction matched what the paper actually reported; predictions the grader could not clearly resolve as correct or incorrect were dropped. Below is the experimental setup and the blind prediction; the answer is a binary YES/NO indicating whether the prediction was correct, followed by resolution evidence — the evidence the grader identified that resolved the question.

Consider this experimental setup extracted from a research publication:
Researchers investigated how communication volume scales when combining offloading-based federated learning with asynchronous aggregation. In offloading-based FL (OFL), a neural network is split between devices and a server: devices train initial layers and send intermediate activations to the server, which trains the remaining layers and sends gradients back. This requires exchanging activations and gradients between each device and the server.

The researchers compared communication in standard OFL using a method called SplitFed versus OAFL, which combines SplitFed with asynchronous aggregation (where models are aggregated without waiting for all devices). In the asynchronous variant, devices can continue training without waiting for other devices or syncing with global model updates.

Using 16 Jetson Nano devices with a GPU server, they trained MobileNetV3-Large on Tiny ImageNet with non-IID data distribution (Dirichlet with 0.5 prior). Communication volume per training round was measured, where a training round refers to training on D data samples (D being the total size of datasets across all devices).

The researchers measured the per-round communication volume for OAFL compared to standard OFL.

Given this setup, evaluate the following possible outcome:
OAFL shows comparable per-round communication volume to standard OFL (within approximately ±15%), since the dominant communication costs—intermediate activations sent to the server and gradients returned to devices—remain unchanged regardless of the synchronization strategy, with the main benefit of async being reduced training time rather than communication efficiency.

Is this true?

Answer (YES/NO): NO